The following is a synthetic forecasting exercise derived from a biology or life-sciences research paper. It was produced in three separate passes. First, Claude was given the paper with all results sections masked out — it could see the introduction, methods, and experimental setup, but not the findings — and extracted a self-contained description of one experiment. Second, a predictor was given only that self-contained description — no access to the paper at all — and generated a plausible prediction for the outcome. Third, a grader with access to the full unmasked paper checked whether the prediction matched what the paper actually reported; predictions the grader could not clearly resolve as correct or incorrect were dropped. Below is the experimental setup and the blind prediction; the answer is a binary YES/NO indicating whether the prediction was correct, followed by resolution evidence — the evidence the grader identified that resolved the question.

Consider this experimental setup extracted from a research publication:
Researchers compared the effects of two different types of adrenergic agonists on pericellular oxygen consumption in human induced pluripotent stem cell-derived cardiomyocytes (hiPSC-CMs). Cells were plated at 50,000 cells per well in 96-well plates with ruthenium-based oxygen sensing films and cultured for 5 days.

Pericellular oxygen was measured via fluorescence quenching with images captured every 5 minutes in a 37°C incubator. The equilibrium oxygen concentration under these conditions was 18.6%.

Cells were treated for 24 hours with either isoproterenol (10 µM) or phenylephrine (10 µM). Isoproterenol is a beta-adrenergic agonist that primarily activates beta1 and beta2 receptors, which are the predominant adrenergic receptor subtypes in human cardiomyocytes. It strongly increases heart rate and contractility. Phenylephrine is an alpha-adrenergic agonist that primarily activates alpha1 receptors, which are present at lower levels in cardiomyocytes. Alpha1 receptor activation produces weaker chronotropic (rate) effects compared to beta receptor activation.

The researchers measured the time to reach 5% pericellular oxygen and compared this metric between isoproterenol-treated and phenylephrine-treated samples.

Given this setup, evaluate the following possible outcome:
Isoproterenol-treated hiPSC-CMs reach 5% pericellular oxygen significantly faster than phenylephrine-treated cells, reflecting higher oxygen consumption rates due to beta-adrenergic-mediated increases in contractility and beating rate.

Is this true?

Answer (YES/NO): NO